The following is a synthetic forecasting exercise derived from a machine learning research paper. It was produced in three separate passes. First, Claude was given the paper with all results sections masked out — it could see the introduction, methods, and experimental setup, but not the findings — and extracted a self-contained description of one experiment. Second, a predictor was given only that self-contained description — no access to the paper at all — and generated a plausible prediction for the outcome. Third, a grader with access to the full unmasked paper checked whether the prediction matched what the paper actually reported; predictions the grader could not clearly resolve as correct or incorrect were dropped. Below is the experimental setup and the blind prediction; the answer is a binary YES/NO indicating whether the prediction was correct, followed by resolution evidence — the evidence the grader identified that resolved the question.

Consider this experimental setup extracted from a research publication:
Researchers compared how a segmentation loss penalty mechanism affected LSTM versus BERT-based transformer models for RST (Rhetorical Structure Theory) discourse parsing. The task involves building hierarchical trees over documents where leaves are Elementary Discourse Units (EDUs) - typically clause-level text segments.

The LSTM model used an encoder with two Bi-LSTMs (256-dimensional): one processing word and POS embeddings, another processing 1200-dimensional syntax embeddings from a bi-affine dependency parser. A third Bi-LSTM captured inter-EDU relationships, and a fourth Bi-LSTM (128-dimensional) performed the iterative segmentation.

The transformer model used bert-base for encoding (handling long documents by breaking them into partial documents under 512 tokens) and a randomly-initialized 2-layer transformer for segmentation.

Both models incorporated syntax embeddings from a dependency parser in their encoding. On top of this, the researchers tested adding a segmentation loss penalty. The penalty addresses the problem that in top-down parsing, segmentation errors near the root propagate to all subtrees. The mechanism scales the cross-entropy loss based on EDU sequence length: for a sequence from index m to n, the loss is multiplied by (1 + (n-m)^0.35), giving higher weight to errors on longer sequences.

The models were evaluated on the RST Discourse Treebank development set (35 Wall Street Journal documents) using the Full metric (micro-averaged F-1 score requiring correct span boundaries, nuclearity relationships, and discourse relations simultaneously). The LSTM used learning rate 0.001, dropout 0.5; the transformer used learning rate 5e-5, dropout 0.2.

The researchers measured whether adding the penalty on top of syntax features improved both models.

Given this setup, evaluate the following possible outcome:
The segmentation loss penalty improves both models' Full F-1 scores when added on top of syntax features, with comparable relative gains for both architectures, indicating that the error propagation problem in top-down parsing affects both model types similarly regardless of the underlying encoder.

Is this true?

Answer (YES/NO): NO